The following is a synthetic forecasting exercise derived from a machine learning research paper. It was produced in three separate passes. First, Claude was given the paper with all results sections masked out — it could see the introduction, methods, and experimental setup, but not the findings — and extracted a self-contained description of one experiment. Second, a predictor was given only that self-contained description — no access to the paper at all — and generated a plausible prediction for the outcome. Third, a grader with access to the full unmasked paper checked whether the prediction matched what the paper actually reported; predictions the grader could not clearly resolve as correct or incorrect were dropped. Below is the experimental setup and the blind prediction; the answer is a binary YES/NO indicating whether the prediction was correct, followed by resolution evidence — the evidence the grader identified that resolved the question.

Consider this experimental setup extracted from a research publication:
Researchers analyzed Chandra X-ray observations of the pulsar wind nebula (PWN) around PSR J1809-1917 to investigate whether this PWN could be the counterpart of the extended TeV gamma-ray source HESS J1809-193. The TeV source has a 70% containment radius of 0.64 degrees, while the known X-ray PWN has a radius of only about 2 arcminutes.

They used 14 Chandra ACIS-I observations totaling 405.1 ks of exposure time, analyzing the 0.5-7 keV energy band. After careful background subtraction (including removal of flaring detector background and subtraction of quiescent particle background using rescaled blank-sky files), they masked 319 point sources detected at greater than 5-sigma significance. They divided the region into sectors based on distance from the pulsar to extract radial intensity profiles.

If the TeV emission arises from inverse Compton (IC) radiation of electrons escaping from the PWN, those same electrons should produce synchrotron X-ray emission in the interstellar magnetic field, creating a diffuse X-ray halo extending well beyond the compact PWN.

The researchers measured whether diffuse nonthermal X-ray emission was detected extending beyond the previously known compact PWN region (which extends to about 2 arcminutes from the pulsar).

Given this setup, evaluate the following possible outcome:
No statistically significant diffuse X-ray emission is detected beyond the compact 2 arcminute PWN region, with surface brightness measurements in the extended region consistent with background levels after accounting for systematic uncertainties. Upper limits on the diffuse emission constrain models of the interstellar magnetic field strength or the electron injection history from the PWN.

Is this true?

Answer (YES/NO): NO